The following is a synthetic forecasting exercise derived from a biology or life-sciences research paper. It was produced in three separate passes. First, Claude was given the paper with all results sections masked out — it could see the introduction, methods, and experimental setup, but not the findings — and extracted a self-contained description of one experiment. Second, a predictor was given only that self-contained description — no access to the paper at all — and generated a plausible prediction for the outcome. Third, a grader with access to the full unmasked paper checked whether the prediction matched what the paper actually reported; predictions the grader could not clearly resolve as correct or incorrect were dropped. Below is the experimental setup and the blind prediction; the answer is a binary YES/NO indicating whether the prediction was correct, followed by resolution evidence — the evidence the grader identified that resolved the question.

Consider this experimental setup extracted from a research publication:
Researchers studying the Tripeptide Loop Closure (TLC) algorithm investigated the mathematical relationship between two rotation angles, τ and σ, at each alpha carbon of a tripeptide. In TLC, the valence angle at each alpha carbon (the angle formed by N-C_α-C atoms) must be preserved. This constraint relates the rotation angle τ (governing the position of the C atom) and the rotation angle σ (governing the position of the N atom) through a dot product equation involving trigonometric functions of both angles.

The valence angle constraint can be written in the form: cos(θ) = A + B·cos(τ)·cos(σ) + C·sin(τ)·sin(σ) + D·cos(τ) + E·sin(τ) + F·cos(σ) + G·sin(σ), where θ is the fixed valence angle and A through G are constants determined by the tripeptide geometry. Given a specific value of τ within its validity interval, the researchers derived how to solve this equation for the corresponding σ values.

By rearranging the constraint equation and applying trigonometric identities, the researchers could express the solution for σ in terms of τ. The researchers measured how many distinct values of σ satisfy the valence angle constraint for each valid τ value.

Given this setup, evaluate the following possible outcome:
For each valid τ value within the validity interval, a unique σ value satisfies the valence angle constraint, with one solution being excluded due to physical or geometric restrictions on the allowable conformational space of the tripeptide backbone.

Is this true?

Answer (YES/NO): NO